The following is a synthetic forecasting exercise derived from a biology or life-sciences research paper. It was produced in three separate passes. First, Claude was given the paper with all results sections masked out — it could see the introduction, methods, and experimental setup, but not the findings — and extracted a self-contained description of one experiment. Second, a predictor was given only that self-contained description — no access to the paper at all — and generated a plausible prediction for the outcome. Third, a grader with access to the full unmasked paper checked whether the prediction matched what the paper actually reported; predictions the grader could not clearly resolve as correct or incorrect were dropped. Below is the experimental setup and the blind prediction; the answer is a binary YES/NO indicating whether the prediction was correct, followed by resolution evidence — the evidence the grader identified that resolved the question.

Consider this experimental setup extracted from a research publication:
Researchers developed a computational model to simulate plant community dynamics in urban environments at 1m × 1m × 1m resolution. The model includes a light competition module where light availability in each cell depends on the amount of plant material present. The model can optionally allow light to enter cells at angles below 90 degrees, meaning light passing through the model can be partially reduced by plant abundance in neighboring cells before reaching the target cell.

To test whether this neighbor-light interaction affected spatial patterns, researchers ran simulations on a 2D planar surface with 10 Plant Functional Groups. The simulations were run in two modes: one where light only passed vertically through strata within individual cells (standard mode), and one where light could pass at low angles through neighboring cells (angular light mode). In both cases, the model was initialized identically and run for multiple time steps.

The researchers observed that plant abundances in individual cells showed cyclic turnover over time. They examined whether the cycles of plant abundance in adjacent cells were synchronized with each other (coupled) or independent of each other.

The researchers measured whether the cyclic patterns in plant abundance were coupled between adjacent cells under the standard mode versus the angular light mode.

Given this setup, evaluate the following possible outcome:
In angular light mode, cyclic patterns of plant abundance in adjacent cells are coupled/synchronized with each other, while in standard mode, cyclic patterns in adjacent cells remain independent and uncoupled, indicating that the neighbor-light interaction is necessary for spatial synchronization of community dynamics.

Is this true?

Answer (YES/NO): YES